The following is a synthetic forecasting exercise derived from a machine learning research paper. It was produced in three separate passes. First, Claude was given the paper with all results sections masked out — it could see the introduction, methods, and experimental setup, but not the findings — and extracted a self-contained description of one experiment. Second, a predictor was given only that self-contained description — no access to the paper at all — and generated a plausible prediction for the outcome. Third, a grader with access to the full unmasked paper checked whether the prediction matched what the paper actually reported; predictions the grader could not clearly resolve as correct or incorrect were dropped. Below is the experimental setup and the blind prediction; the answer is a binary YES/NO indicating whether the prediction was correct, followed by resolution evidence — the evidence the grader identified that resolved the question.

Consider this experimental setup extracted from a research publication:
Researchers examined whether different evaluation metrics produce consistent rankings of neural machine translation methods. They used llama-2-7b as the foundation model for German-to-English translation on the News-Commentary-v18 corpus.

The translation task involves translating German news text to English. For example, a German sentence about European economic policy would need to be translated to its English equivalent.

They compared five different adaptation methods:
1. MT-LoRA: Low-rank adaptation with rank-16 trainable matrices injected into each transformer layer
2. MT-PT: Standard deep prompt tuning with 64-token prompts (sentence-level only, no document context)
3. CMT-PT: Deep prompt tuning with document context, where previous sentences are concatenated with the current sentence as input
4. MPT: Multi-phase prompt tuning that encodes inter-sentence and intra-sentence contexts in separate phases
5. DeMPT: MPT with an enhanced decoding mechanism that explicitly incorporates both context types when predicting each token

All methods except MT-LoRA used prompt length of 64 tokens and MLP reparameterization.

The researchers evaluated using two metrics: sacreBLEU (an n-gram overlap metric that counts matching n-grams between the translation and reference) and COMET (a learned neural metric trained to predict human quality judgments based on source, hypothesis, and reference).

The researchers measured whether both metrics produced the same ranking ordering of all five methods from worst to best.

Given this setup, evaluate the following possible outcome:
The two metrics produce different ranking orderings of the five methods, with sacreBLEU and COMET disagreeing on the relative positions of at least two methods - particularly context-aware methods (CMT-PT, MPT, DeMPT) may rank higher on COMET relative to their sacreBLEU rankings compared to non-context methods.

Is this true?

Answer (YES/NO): YES